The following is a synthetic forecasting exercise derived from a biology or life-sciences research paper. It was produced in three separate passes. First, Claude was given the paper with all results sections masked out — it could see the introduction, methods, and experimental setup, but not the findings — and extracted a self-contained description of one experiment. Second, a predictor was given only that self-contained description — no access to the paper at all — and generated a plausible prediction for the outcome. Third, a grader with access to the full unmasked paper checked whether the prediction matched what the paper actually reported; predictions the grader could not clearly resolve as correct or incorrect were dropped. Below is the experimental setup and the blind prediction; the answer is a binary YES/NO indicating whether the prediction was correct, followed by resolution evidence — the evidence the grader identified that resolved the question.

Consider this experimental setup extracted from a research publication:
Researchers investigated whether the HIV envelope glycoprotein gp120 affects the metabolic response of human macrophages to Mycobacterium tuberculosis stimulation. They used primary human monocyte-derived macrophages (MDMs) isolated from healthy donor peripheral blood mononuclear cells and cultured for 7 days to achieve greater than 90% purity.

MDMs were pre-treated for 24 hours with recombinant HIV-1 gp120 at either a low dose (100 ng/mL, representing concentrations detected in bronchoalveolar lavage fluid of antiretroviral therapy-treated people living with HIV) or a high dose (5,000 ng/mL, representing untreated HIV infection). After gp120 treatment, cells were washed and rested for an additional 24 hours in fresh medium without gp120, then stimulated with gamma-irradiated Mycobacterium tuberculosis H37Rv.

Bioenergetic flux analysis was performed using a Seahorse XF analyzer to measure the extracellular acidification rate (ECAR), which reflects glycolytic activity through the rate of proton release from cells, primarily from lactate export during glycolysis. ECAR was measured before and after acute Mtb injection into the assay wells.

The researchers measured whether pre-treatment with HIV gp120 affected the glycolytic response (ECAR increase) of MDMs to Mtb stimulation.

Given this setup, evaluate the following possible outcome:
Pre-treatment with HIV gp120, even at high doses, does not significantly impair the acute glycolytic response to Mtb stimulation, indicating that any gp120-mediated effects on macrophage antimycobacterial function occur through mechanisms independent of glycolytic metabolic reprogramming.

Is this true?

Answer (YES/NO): NO